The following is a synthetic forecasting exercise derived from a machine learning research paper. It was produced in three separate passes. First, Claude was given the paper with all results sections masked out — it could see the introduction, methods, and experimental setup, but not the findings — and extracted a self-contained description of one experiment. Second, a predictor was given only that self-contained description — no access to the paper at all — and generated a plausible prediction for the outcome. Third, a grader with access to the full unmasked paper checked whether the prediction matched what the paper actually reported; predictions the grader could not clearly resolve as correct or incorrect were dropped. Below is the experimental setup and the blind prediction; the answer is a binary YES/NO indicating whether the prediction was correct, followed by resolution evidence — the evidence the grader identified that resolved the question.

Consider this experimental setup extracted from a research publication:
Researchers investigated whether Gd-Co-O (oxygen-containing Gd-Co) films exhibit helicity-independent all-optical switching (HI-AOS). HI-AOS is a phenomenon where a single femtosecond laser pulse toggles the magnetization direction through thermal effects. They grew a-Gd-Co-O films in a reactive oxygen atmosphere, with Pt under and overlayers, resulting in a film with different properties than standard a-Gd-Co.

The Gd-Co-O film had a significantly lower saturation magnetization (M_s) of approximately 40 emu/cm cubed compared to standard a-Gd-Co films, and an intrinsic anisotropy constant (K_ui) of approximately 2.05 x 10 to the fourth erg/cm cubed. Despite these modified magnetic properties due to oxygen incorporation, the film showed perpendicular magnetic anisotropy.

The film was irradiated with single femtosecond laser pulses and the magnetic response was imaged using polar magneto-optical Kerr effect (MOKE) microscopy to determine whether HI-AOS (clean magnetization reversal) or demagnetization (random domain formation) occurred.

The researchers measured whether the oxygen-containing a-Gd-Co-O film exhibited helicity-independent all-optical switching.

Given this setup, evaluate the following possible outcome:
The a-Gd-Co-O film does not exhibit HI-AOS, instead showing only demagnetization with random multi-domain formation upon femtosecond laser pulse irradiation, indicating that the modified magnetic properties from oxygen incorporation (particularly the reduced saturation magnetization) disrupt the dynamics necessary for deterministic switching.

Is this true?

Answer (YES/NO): NO